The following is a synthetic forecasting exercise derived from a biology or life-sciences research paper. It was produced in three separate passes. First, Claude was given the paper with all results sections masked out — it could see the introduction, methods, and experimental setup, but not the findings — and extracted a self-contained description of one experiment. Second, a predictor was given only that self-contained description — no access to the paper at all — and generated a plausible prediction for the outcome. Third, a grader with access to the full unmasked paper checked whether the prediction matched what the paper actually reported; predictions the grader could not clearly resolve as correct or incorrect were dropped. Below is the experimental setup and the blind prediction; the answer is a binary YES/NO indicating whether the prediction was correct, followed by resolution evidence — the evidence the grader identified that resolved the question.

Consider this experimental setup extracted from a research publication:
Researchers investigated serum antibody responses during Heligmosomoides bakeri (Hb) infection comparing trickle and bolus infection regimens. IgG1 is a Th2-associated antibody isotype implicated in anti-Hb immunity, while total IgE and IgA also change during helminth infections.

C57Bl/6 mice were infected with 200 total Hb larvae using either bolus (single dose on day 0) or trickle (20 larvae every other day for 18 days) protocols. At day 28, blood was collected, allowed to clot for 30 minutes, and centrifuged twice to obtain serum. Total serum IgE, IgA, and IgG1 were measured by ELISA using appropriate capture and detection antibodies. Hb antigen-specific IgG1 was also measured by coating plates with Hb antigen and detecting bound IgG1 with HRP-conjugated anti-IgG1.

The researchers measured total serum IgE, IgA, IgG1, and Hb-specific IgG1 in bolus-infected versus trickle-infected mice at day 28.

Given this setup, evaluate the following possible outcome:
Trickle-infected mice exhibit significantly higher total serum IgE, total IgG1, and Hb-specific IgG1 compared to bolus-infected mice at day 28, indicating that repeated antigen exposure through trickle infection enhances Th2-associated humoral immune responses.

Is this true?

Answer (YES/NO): NO